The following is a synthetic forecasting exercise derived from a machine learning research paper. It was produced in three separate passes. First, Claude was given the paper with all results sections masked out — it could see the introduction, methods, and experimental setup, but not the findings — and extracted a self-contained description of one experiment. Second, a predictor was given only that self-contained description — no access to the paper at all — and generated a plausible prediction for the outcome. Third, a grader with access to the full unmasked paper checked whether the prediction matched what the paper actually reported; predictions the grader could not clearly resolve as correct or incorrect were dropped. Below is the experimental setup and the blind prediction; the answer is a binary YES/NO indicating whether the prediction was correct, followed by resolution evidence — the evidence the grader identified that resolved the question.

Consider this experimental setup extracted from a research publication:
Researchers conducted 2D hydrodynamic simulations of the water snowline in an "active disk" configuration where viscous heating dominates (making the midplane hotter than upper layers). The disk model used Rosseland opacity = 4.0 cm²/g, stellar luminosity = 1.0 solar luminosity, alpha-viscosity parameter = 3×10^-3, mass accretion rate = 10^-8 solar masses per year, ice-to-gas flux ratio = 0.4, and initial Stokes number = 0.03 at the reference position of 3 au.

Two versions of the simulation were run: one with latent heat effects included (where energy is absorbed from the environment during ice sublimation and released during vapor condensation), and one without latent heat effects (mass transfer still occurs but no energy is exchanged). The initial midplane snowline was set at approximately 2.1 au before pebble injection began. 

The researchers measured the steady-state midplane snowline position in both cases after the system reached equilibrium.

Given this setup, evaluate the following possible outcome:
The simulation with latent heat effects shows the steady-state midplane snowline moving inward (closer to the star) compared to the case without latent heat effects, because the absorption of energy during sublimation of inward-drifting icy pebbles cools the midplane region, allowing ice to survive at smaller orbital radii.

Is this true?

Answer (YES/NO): YES